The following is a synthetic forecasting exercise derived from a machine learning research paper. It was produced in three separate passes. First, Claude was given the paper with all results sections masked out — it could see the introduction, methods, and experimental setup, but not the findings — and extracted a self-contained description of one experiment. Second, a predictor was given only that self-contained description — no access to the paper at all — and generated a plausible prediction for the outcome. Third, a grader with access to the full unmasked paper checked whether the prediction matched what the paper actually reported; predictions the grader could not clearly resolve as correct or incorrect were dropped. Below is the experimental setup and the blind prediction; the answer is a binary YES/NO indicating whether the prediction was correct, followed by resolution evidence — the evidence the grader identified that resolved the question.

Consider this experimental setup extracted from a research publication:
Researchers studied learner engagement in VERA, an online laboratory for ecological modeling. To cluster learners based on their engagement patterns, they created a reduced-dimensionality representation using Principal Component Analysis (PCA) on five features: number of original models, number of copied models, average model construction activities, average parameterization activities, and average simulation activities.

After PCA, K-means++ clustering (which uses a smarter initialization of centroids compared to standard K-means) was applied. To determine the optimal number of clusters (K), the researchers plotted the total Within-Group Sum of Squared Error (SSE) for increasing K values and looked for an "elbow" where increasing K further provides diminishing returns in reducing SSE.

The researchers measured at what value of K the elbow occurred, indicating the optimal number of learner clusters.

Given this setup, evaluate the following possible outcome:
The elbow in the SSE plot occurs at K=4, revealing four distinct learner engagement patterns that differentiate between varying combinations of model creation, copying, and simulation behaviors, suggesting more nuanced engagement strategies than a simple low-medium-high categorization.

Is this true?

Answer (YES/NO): NO